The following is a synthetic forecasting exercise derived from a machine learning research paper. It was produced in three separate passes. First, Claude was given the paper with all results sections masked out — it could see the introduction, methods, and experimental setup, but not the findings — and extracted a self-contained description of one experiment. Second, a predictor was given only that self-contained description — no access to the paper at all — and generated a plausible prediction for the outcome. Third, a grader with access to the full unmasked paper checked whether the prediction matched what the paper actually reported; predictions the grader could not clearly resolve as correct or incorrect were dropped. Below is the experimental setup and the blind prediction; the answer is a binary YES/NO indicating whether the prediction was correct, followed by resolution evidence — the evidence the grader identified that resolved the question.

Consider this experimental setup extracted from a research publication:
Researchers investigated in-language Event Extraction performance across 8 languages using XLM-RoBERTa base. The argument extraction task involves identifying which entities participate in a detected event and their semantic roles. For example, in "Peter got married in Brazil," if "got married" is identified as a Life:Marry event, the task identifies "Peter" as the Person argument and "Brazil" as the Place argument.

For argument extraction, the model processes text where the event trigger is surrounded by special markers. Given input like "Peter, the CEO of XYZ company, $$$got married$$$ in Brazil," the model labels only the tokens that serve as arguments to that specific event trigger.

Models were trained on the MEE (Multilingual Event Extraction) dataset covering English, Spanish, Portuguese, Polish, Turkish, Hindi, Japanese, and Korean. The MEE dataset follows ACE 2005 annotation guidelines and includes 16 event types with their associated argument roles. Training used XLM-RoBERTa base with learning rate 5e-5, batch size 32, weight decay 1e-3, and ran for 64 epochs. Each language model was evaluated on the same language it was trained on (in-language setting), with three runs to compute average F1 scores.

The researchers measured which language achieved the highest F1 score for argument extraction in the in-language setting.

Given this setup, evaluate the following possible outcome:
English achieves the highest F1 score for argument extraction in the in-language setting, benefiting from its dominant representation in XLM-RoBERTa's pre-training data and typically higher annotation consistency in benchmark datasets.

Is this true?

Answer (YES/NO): NO